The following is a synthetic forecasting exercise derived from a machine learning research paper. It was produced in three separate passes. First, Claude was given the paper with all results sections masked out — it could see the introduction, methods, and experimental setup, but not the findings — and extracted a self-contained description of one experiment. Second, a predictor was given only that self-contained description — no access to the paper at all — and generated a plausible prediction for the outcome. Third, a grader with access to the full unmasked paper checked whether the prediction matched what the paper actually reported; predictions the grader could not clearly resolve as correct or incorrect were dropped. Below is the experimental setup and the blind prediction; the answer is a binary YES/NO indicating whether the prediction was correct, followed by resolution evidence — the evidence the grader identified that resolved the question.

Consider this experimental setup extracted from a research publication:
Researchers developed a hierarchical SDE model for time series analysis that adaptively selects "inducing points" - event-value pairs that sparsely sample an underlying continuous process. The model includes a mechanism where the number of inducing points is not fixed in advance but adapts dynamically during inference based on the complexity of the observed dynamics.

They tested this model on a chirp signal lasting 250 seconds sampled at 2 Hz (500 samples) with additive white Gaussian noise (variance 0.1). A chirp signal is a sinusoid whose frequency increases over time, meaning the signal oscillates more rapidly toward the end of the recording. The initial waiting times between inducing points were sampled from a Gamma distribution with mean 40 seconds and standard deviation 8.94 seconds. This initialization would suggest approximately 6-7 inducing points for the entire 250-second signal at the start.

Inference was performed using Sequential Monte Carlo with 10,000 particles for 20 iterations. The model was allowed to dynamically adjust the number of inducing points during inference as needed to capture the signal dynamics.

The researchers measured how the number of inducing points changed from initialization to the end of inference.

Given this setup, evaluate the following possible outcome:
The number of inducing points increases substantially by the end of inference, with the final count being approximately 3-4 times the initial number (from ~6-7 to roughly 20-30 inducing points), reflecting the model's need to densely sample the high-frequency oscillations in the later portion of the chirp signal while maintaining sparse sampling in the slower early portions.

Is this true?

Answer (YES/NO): NO